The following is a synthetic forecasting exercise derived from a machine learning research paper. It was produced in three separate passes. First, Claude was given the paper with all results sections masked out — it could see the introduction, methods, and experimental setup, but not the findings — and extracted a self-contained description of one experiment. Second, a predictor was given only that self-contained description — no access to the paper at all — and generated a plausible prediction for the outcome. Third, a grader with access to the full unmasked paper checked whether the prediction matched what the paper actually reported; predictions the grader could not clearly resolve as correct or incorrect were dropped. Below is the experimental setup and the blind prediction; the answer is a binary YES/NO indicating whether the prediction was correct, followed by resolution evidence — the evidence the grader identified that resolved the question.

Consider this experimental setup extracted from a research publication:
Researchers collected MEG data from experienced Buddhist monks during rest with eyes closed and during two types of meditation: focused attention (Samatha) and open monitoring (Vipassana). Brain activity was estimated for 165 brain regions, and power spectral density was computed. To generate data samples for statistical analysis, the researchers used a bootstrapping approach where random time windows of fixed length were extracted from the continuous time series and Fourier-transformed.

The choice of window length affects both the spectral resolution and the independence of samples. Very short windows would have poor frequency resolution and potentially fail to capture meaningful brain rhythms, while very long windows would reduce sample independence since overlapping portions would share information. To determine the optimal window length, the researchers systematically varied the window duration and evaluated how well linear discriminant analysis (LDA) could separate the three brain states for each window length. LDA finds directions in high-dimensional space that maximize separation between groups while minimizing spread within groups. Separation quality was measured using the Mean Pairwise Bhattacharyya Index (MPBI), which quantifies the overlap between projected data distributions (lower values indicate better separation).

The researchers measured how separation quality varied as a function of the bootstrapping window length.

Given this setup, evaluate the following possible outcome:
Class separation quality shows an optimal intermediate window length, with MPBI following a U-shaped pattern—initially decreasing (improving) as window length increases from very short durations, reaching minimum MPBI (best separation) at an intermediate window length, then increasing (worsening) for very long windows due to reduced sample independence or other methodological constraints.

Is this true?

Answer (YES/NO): NO